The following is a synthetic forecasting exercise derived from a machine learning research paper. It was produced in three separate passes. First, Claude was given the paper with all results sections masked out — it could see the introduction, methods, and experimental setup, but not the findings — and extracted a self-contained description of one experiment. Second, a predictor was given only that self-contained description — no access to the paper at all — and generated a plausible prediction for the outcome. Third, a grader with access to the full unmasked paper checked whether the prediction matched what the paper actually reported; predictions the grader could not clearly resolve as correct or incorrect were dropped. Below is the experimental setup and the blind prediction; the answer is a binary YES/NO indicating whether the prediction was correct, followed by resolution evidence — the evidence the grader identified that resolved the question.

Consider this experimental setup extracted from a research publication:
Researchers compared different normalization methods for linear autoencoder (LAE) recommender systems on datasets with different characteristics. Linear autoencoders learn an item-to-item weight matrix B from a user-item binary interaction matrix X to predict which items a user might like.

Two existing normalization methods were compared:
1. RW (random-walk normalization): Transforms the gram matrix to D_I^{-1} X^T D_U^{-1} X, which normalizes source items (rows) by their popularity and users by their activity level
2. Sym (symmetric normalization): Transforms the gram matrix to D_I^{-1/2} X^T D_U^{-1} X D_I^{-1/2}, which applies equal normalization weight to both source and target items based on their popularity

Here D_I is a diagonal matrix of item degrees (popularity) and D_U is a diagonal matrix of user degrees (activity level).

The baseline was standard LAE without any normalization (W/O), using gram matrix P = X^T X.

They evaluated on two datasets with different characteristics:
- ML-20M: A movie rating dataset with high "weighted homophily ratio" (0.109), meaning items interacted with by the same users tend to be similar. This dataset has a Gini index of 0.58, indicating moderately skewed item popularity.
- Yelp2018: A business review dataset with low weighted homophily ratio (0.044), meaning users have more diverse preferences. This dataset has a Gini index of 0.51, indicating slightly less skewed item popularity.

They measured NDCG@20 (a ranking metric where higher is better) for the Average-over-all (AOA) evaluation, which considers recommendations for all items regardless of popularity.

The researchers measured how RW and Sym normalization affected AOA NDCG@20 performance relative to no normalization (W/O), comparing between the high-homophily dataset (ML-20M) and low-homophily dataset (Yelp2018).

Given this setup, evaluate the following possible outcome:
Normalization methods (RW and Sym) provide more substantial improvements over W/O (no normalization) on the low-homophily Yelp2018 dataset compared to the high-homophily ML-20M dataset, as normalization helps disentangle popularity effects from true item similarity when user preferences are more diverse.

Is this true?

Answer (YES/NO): NO